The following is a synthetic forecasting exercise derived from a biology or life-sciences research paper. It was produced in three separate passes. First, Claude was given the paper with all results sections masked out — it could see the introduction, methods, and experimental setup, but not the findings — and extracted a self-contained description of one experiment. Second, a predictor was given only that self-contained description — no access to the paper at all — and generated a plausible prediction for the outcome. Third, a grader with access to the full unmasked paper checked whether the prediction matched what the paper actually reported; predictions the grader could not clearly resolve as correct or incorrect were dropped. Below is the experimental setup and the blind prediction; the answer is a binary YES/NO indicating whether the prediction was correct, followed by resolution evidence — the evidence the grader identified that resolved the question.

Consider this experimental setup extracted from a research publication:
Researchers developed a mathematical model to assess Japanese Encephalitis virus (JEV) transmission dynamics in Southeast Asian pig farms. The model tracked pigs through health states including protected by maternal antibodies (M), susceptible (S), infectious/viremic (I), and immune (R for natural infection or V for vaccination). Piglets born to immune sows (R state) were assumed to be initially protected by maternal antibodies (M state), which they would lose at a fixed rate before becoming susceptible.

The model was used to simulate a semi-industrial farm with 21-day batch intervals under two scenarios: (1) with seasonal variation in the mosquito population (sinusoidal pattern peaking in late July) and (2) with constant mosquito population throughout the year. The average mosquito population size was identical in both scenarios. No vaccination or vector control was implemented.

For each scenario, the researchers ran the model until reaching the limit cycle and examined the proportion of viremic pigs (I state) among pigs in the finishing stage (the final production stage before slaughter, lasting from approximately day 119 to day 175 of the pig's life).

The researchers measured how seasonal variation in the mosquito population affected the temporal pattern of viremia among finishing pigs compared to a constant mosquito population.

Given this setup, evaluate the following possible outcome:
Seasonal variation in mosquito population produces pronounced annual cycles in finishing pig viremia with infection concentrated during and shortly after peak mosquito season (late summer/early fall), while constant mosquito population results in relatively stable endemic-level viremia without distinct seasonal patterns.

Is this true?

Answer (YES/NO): YES